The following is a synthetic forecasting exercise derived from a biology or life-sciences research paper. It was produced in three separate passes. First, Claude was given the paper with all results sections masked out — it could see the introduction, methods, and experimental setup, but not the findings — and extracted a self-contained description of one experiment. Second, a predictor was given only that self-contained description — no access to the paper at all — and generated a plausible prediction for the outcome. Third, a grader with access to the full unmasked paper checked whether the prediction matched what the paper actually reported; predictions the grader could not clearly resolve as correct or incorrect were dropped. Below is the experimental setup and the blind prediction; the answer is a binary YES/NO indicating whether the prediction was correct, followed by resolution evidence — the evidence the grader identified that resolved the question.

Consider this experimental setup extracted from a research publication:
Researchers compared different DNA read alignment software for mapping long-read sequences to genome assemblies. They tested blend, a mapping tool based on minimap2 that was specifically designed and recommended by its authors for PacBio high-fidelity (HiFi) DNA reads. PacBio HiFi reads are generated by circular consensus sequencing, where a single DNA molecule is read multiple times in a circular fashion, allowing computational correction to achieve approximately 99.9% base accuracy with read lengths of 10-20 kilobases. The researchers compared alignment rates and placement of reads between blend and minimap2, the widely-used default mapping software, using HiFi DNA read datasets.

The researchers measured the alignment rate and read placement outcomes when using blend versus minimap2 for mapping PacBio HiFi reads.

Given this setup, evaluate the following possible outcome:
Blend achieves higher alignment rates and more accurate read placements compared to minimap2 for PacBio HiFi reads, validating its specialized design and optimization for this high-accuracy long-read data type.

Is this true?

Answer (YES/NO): NO